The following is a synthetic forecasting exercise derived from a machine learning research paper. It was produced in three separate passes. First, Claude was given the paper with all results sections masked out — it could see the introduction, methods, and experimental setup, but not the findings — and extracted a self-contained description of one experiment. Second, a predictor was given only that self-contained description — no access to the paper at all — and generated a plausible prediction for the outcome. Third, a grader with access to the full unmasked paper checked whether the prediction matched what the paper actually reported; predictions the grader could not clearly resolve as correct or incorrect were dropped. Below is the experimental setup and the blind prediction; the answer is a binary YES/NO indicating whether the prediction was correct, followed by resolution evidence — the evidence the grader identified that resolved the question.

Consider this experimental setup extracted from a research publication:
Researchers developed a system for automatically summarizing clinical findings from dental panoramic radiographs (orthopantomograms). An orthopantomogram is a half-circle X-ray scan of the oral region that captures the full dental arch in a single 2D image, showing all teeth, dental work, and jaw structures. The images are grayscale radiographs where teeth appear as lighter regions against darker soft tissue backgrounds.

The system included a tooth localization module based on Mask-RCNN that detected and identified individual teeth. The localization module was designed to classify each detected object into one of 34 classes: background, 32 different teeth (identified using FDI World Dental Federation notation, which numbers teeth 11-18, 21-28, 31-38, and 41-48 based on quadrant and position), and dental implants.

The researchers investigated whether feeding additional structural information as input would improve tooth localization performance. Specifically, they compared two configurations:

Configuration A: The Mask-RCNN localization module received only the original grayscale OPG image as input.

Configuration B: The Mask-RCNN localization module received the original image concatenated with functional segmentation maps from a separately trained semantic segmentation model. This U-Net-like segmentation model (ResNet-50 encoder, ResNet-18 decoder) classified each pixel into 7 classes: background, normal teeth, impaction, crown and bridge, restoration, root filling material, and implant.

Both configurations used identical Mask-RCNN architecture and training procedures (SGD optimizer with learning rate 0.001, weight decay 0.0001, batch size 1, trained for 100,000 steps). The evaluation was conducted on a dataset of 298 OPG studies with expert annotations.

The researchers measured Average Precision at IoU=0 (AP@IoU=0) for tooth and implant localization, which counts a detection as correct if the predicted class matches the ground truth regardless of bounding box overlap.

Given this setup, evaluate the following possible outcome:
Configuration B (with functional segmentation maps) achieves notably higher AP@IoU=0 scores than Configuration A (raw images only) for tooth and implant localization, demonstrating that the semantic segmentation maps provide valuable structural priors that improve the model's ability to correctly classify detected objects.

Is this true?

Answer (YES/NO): NO